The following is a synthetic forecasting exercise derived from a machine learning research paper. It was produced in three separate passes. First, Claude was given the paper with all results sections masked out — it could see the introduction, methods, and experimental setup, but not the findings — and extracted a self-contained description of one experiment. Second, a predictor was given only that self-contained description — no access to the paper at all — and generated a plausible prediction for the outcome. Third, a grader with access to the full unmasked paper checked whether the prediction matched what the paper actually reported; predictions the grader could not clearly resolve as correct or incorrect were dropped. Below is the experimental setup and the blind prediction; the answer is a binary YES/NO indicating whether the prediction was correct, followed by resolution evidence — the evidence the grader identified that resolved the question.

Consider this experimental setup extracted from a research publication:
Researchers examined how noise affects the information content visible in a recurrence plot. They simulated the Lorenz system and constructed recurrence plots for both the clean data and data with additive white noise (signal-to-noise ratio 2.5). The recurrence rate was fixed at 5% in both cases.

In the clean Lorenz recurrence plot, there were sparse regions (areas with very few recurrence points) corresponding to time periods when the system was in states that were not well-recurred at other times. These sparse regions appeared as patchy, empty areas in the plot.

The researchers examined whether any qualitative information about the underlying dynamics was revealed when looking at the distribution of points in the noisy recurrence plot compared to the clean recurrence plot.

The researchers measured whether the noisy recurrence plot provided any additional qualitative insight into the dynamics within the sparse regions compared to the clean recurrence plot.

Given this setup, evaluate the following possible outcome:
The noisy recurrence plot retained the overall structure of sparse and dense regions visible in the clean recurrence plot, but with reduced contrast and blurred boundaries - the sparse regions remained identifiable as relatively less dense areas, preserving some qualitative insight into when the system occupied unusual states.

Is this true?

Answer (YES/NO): NO